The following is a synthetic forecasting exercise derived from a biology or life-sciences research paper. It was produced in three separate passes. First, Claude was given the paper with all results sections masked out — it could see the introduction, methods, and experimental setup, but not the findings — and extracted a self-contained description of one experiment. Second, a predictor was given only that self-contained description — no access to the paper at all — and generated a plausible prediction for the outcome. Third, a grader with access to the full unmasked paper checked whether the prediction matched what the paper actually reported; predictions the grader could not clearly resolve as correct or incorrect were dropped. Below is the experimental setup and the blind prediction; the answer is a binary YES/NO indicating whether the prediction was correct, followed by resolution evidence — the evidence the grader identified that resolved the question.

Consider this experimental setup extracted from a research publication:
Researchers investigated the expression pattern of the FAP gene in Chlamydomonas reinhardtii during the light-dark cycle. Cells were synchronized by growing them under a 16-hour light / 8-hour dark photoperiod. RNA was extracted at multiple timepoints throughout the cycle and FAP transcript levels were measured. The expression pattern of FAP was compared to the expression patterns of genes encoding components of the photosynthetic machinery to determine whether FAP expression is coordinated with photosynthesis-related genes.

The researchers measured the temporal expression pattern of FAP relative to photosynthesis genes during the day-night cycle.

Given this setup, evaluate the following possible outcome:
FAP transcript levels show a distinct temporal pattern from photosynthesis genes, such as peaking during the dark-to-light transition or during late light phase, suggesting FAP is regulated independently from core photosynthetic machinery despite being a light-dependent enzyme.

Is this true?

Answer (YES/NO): NO